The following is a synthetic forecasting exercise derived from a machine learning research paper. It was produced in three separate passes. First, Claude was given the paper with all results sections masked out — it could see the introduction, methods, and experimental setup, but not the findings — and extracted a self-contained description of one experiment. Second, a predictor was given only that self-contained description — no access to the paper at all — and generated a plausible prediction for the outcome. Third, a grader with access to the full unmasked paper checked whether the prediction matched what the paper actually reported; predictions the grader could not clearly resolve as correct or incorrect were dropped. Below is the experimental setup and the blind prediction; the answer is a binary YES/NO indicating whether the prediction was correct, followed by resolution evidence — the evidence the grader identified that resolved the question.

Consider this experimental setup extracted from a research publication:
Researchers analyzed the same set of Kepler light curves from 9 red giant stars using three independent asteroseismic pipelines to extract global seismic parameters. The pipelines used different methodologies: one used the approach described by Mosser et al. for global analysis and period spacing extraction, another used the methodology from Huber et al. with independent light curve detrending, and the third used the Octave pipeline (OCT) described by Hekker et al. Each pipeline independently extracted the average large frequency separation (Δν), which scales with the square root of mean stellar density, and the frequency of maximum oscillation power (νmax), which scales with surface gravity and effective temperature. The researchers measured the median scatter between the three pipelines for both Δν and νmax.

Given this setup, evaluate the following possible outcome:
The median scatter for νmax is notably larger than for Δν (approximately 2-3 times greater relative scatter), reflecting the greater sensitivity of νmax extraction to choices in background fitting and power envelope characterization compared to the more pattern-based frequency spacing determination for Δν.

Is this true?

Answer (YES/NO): NO